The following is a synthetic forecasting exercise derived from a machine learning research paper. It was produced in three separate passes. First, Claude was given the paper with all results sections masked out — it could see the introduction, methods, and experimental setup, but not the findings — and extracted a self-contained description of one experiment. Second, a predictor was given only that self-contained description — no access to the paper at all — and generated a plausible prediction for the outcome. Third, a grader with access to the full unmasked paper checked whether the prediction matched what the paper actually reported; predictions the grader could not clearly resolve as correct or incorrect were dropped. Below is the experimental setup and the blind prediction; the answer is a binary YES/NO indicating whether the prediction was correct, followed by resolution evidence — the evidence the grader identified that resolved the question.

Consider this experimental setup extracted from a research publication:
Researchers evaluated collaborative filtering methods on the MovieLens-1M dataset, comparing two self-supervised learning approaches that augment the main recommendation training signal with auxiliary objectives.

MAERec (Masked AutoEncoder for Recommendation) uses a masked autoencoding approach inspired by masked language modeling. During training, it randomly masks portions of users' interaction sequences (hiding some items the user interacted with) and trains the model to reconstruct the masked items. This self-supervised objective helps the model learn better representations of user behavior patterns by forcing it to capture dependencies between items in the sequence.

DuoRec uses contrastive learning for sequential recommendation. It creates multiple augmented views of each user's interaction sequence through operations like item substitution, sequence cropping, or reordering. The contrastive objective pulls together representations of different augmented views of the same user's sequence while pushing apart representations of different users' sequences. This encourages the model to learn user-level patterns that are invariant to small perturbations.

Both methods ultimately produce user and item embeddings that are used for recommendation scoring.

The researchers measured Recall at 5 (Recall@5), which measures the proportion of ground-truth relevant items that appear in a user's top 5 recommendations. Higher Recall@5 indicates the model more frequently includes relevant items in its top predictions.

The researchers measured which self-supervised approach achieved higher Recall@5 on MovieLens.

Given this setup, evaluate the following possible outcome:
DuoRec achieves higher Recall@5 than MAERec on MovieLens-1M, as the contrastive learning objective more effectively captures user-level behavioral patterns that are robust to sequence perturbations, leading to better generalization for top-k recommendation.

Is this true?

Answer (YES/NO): YES